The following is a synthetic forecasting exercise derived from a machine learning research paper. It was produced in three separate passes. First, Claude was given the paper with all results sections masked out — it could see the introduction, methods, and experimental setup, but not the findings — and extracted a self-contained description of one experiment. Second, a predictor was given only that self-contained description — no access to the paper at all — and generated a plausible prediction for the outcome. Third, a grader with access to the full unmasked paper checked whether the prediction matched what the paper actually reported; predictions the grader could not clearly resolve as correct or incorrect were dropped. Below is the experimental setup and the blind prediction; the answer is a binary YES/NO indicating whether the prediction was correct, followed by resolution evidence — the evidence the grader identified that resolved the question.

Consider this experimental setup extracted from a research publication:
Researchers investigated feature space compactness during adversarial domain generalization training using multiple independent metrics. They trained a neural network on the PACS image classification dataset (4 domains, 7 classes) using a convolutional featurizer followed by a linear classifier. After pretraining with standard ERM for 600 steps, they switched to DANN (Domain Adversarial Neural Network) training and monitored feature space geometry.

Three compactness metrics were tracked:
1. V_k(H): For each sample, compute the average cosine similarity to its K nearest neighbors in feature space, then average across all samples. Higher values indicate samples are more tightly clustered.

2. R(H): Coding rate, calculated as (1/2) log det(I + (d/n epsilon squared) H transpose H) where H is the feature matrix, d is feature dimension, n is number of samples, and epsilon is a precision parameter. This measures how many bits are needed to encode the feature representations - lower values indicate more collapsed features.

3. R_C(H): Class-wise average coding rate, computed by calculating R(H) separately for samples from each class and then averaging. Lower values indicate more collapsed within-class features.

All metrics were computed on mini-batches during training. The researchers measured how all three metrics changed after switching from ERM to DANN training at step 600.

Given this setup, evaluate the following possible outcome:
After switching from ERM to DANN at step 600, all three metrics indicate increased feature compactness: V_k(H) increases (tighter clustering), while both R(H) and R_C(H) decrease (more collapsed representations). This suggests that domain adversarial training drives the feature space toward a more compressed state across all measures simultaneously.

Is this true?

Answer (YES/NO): NO